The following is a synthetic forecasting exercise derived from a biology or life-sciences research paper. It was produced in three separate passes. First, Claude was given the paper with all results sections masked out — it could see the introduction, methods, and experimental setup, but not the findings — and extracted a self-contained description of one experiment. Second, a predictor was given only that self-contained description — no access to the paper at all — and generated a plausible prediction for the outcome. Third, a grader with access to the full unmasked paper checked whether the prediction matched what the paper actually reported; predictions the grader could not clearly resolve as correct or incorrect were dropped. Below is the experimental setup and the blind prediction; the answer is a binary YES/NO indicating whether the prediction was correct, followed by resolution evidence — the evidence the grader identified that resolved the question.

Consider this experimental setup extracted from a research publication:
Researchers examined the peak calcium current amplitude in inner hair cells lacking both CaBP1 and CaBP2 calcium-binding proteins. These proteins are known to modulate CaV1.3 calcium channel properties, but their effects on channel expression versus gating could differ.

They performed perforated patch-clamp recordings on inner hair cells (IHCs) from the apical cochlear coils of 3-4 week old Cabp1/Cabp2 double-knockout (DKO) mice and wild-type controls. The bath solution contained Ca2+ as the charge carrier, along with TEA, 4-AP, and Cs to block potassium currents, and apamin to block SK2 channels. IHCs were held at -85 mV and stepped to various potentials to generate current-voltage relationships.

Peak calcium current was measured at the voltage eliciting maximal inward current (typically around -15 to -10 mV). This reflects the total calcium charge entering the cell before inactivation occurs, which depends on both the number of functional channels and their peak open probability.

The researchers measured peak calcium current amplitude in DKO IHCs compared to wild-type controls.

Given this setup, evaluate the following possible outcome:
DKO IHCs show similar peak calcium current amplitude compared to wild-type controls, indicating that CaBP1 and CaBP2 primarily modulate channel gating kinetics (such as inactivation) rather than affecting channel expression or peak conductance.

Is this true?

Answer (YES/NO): YES